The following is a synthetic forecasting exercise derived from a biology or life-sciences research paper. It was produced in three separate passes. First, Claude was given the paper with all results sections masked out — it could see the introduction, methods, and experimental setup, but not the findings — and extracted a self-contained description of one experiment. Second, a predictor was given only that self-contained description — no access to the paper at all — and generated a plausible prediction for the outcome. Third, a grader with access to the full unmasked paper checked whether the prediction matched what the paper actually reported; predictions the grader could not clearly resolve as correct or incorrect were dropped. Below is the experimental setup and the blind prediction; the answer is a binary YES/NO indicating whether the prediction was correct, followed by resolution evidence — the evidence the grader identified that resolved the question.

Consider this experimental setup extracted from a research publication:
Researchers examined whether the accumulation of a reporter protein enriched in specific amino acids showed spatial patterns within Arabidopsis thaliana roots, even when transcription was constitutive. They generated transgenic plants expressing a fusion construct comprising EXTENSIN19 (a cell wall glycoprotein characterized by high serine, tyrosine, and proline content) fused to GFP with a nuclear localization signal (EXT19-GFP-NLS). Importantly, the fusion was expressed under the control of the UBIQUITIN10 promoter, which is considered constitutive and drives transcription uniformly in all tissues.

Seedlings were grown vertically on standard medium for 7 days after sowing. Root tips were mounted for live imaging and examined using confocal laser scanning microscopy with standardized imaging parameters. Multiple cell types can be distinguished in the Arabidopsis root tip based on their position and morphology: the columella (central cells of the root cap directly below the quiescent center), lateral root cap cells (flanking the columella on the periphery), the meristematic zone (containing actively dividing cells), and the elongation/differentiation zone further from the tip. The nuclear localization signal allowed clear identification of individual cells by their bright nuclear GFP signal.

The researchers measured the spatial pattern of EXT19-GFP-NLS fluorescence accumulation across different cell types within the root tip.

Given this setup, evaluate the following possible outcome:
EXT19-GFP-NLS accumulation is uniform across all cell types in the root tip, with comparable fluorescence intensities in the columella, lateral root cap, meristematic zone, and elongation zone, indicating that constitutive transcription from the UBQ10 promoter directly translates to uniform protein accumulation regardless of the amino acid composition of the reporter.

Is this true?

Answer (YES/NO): NO